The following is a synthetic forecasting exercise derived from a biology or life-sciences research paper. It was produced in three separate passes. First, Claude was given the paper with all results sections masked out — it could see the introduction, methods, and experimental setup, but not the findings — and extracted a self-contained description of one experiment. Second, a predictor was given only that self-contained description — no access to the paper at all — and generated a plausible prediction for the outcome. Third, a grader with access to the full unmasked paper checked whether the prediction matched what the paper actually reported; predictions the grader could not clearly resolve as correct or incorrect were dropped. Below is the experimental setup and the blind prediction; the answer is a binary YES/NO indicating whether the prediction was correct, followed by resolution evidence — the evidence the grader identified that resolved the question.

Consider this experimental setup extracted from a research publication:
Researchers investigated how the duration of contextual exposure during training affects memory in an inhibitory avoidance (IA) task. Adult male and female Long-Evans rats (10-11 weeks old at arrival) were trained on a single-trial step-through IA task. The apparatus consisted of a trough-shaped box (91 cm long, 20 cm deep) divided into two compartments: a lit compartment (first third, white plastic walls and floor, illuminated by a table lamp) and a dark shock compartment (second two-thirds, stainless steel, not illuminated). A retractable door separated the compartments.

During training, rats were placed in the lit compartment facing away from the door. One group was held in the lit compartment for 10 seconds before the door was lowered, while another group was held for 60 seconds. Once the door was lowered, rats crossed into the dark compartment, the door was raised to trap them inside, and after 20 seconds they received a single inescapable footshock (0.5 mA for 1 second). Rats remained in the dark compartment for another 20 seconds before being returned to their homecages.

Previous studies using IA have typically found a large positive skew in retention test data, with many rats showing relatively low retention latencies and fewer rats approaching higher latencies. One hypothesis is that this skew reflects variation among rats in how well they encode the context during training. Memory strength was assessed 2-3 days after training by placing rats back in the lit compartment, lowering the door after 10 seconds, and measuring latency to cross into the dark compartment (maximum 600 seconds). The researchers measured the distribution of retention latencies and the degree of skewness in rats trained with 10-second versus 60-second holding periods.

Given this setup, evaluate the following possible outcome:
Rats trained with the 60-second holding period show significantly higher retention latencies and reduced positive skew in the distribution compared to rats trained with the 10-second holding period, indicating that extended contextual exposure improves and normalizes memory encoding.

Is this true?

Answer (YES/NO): YES